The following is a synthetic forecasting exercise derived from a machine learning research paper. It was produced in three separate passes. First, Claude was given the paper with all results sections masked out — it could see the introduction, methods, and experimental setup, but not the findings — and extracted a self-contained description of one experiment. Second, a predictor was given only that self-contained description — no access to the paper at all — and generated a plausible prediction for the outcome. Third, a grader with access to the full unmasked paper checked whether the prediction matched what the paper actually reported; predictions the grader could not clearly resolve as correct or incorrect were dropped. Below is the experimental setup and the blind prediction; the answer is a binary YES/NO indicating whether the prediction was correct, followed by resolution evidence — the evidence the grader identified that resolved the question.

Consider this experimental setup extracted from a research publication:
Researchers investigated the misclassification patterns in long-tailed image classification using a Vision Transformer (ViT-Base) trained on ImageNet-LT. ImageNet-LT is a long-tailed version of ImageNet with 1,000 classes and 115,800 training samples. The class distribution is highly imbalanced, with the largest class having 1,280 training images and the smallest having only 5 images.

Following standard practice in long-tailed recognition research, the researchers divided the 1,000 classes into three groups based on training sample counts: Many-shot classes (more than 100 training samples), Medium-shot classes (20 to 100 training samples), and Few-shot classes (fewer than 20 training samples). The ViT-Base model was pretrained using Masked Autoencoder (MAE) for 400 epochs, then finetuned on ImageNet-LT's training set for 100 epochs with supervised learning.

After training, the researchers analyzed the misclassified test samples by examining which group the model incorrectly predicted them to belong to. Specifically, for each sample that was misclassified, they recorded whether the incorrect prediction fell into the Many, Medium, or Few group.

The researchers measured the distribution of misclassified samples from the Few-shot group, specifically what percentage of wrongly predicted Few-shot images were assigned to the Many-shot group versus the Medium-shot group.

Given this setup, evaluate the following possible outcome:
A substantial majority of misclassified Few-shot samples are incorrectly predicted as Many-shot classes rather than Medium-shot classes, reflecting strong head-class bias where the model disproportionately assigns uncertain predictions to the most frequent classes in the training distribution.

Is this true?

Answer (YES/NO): YES